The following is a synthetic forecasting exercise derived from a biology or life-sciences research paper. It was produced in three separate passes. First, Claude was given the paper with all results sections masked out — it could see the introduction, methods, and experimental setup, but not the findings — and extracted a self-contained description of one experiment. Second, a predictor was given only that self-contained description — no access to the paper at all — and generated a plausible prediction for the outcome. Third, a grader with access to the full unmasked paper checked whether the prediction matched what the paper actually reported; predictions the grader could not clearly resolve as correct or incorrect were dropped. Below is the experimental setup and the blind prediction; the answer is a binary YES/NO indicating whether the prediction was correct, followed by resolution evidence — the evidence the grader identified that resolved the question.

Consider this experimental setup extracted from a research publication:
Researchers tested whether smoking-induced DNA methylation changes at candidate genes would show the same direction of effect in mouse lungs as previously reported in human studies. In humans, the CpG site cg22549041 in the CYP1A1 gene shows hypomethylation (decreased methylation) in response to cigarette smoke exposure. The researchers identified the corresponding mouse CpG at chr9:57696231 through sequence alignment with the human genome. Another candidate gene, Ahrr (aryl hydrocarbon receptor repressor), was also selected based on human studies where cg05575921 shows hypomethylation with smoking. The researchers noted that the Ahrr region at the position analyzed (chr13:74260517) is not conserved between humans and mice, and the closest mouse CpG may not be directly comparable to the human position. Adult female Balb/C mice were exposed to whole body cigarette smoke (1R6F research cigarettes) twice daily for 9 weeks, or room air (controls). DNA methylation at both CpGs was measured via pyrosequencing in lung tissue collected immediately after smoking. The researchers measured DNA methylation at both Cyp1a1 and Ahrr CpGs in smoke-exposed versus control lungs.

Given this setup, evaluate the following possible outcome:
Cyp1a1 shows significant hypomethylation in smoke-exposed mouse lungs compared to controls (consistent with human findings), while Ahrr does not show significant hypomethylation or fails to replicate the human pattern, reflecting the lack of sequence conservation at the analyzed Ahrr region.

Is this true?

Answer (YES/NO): YES